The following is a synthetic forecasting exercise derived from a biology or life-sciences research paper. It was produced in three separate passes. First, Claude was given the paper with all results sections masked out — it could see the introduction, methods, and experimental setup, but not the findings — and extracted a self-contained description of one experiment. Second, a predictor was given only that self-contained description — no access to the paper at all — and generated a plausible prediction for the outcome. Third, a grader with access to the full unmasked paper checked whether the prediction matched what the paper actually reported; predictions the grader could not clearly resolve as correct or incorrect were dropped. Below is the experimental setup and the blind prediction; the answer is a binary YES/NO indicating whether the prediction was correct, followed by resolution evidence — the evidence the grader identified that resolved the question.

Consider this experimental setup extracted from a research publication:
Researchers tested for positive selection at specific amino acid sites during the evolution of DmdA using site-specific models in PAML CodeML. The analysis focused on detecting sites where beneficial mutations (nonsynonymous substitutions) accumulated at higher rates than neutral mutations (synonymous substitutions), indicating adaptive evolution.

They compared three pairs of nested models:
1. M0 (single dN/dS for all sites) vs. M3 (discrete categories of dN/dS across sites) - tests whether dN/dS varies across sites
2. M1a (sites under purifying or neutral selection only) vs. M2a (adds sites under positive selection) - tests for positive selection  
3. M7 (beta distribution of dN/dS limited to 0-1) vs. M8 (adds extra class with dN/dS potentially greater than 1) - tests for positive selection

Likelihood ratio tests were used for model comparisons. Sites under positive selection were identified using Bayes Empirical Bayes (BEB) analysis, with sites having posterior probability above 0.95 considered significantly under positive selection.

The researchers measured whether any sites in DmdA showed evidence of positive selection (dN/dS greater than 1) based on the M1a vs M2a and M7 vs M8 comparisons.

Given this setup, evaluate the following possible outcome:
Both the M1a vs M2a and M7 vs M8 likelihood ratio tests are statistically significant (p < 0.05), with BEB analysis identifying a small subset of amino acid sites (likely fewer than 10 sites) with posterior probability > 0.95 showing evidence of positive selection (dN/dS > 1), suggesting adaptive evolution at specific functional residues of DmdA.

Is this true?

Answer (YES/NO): NO